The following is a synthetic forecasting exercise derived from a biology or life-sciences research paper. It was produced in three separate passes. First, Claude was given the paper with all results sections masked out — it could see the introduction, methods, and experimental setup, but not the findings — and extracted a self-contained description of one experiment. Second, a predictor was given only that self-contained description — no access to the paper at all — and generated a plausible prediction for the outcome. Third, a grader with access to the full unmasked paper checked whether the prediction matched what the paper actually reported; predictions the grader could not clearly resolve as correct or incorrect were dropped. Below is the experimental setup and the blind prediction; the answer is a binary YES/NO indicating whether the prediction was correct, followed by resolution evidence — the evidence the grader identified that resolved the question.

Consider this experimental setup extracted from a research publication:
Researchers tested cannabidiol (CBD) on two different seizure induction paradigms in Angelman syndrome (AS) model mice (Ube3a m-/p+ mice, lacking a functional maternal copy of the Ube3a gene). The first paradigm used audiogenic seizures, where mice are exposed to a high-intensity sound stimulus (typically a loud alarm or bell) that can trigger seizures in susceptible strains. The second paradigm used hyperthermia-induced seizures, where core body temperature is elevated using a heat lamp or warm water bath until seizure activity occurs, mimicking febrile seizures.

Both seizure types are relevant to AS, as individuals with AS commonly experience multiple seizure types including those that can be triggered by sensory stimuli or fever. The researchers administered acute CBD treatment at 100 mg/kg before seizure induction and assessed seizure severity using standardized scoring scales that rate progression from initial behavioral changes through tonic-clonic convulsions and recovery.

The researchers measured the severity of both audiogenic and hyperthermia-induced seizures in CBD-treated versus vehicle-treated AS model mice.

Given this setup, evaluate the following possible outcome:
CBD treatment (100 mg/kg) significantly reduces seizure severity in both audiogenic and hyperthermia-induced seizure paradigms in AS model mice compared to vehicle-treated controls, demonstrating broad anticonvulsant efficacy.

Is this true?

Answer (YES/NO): YES